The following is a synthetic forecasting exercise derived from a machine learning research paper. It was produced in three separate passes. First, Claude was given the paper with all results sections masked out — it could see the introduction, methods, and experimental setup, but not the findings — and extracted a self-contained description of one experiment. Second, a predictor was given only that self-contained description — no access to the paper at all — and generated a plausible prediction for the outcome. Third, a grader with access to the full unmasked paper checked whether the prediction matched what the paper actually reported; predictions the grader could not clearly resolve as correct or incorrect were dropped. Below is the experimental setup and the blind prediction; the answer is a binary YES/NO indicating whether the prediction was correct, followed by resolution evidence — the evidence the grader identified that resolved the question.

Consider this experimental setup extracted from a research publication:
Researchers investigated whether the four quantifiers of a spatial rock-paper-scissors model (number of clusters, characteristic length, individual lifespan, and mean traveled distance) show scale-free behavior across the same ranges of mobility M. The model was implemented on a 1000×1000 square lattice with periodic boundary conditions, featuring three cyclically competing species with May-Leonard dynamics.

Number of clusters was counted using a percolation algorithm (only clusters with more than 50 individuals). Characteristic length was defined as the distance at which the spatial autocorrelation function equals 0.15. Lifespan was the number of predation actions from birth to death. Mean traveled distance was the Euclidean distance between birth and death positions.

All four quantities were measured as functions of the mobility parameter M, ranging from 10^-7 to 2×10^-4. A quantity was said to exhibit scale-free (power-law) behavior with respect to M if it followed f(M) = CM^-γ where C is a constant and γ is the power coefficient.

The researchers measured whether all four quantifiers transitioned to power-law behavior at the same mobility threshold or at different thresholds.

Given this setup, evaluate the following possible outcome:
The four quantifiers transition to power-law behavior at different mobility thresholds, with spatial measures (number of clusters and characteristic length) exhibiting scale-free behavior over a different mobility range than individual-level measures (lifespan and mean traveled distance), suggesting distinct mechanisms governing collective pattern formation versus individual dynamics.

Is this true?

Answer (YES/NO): NO